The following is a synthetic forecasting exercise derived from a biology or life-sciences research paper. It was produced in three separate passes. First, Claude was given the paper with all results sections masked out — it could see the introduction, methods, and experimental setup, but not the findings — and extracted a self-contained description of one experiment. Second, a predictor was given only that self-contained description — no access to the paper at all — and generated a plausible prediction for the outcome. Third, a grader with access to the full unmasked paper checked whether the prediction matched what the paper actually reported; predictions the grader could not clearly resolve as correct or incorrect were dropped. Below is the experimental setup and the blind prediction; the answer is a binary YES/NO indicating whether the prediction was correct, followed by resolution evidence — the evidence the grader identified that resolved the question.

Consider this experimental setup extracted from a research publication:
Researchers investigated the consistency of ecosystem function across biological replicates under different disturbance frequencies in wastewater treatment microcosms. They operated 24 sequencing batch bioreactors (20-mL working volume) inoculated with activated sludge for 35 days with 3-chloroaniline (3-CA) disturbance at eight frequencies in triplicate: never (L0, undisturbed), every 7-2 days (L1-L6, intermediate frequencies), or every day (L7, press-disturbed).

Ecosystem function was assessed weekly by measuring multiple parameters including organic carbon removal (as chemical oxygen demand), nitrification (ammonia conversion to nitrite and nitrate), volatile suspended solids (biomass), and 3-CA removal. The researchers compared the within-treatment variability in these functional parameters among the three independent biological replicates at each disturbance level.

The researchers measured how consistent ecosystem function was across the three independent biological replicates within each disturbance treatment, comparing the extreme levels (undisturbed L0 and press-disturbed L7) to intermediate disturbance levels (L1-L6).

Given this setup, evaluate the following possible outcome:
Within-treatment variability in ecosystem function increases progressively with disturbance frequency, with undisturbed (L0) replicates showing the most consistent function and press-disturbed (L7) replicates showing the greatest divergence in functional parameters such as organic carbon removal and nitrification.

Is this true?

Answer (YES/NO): NO